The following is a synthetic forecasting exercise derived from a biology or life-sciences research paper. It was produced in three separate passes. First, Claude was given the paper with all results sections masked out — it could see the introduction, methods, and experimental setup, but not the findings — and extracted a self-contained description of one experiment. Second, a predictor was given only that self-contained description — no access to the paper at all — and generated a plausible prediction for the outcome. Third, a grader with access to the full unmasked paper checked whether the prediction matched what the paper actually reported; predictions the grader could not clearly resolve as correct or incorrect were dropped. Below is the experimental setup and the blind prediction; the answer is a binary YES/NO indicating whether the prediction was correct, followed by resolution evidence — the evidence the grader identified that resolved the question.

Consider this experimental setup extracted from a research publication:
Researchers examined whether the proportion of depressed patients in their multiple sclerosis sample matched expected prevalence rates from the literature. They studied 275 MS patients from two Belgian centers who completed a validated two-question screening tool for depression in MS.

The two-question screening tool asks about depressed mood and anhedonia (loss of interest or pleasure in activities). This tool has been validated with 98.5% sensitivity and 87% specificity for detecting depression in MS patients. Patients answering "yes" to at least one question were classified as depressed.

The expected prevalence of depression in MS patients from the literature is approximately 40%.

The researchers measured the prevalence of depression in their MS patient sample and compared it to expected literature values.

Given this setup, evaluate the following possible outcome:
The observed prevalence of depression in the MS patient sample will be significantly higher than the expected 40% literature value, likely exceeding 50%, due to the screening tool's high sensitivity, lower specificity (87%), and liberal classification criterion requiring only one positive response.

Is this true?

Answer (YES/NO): NO